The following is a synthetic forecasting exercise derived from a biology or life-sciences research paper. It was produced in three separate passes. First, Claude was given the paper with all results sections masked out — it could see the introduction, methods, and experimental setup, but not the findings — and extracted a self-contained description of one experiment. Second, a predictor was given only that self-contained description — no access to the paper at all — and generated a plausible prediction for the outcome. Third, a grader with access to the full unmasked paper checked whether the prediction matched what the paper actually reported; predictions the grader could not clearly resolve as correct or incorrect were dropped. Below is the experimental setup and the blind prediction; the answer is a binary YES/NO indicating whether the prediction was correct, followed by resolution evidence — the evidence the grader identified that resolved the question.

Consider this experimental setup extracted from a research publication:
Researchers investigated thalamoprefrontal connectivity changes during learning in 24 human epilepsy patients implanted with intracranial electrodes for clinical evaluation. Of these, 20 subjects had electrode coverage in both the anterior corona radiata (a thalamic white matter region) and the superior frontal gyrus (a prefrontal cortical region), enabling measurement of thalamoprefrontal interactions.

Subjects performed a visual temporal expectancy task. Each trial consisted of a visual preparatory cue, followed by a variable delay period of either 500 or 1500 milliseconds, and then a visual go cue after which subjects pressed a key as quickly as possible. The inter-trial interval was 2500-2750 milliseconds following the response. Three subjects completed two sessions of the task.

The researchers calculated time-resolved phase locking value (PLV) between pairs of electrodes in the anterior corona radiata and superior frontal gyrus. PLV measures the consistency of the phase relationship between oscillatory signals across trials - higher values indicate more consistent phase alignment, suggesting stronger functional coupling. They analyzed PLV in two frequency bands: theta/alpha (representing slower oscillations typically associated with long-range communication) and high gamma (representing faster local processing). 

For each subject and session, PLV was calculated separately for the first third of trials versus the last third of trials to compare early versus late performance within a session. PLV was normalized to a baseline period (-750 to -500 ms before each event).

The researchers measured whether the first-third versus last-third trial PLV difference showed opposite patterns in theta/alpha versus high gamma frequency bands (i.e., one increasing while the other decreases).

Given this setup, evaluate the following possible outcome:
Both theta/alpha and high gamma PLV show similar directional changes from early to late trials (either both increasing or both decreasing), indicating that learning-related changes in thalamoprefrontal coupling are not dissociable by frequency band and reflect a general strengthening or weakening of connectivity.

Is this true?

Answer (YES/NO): NO